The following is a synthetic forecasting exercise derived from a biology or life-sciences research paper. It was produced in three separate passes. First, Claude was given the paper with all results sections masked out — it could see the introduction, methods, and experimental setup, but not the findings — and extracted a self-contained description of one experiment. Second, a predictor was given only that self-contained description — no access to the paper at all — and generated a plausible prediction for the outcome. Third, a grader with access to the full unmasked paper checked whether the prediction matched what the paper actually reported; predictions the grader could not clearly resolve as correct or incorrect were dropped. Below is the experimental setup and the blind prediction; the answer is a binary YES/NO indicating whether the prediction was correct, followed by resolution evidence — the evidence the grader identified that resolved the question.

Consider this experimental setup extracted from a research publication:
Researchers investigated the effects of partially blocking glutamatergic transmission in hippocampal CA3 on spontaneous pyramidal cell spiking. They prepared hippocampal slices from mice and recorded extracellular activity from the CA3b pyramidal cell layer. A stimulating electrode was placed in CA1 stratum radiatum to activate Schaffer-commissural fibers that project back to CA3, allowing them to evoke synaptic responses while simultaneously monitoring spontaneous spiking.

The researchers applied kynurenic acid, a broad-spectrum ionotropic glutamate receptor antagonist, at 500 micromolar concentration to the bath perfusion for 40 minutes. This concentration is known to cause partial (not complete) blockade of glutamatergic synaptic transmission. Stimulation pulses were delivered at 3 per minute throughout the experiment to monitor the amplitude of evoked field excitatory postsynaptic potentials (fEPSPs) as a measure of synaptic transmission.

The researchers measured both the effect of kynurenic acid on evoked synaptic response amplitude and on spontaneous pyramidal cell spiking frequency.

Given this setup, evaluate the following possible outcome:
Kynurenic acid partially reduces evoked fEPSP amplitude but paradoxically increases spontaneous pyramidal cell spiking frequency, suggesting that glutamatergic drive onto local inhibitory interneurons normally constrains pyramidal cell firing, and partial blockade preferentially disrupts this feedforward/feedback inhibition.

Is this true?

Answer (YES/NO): NO